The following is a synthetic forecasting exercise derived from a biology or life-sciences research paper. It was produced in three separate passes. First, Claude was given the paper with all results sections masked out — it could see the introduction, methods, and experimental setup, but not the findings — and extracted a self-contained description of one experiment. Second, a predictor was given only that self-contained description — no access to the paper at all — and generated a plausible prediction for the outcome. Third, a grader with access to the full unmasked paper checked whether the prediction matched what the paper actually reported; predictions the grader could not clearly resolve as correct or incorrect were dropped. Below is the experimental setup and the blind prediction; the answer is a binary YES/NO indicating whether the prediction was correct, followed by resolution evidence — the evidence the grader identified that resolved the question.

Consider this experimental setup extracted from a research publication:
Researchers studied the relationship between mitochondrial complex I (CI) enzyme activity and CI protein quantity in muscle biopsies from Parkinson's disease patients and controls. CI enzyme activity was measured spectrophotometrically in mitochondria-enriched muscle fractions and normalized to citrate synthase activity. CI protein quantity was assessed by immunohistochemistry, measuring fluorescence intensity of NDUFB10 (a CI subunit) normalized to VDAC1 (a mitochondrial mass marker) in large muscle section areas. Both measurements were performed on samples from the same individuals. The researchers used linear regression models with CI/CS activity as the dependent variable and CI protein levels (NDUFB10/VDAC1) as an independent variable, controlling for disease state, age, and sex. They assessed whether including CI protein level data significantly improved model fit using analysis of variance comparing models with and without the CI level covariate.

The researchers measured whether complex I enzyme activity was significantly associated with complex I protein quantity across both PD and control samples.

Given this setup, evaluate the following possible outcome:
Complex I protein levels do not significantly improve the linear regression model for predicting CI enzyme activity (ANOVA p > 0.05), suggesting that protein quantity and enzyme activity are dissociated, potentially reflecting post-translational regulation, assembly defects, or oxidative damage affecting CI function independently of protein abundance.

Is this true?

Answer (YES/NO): NO